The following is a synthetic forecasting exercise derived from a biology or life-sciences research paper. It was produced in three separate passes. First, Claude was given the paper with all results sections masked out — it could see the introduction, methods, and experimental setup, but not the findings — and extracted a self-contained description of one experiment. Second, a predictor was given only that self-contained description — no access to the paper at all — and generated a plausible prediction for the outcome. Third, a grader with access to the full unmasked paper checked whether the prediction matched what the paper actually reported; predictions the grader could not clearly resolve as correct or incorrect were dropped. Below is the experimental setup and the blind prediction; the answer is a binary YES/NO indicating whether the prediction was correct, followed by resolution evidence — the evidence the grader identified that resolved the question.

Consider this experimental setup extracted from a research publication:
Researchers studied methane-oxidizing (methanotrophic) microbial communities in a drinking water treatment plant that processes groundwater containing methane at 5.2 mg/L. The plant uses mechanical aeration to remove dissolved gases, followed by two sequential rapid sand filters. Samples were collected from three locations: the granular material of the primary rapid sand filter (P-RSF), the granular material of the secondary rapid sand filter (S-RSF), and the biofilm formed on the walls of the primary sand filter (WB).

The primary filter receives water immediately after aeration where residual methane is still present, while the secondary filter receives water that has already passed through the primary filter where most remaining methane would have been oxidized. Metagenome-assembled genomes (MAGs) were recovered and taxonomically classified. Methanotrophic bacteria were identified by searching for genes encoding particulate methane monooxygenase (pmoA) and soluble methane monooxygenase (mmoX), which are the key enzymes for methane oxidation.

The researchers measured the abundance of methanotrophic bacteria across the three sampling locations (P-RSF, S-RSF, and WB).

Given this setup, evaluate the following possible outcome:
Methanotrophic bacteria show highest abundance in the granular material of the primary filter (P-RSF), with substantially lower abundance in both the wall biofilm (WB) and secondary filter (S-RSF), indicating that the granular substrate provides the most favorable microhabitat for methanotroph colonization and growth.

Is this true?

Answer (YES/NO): NO